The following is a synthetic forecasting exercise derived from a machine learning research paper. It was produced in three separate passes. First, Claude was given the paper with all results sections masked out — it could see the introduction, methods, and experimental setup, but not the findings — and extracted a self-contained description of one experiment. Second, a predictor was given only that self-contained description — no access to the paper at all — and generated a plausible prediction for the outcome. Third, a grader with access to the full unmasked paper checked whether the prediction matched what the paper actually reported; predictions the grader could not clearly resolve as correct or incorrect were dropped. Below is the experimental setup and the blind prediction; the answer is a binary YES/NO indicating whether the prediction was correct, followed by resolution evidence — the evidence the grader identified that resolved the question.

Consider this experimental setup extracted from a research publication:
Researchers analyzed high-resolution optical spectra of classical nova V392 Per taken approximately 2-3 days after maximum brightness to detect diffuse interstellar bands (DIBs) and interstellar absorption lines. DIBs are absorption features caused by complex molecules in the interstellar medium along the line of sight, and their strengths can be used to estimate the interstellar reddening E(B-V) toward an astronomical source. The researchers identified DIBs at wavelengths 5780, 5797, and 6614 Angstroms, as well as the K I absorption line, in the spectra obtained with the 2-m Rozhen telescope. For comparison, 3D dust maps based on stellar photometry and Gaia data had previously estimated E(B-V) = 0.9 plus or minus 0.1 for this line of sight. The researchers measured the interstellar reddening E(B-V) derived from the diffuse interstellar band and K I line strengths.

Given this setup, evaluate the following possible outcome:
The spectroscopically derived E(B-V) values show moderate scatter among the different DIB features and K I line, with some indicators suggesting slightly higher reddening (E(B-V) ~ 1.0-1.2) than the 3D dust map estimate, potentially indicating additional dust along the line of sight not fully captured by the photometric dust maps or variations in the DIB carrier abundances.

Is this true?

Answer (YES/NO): YES